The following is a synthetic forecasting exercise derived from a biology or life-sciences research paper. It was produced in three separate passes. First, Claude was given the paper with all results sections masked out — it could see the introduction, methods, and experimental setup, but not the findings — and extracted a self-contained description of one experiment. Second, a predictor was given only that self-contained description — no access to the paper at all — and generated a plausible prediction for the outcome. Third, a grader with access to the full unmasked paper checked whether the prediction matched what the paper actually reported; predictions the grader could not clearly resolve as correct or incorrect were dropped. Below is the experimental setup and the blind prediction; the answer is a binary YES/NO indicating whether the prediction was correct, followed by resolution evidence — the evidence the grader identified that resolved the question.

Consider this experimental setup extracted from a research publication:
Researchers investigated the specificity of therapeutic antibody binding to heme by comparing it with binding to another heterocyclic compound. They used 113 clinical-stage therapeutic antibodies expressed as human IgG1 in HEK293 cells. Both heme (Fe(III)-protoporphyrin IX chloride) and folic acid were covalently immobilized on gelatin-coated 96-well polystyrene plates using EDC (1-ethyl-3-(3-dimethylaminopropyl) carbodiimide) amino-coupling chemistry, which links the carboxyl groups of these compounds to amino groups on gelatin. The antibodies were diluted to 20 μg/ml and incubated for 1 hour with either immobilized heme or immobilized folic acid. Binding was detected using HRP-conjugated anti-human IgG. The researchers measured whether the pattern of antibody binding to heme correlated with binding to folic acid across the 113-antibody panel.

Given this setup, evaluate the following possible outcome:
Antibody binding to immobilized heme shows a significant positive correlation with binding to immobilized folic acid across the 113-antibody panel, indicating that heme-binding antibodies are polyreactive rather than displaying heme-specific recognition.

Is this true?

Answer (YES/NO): YES